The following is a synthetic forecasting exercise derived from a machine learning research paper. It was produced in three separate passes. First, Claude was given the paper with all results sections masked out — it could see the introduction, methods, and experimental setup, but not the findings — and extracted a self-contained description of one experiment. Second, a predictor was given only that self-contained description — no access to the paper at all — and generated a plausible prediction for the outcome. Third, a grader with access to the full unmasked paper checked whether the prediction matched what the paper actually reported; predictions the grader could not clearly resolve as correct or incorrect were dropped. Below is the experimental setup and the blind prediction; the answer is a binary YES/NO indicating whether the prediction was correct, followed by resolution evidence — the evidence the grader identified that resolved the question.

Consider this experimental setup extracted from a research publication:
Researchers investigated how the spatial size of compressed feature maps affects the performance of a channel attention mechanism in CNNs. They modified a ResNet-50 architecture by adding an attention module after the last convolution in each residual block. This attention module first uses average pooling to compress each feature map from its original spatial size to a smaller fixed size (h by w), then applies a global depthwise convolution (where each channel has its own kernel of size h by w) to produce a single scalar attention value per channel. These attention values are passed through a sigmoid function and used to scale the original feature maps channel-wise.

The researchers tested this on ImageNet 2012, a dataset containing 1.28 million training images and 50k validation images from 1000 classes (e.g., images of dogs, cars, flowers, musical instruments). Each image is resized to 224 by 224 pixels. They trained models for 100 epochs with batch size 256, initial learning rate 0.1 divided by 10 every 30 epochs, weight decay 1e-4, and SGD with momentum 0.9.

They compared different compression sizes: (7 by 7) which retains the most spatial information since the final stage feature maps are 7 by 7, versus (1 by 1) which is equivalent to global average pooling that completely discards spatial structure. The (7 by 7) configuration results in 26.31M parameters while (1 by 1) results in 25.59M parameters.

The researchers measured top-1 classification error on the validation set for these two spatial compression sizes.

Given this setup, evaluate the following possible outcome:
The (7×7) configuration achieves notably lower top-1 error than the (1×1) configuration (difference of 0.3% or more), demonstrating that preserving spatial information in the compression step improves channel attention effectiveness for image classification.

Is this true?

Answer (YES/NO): YES